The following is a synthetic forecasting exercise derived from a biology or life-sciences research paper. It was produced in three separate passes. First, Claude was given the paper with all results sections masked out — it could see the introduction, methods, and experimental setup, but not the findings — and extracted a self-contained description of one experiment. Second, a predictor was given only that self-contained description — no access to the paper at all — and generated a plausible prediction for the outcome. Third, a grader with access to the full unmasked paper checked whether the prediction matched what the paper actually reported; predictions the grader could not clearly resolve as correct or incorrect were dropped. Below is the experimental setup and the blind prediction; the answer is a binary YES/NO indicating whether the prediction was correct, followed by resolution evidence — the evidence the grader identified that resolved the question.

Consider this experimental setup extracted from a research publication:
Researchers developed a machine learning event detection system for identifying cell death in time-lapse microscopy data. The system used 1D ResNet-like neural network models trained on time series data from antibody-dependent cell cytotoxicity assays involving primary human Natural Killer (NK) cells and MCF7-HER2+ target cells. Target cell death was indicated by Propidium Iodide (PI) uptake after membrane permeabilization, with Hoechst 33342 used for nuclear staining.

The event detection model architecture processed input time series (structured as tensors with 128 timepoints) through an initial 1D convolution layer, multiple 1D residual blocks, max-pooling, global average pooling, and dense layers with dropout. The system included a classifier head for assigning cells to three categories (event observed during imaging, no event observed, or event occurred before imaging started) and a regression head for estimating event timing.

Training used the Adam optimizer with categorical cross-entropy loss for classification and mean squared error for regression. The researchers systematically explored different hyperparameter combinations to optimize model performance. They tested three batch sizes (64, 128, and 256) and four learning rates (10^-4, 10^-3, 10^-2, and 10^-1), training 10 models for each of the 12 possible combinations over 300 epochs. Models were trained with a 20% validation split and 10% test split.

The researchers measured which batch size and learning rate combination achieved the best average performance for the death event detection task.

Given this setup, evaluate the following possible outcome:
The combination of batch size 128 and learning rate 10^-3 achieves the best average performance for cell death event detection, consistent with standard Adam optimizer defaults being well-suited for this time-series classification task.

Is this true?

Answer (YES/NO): NO